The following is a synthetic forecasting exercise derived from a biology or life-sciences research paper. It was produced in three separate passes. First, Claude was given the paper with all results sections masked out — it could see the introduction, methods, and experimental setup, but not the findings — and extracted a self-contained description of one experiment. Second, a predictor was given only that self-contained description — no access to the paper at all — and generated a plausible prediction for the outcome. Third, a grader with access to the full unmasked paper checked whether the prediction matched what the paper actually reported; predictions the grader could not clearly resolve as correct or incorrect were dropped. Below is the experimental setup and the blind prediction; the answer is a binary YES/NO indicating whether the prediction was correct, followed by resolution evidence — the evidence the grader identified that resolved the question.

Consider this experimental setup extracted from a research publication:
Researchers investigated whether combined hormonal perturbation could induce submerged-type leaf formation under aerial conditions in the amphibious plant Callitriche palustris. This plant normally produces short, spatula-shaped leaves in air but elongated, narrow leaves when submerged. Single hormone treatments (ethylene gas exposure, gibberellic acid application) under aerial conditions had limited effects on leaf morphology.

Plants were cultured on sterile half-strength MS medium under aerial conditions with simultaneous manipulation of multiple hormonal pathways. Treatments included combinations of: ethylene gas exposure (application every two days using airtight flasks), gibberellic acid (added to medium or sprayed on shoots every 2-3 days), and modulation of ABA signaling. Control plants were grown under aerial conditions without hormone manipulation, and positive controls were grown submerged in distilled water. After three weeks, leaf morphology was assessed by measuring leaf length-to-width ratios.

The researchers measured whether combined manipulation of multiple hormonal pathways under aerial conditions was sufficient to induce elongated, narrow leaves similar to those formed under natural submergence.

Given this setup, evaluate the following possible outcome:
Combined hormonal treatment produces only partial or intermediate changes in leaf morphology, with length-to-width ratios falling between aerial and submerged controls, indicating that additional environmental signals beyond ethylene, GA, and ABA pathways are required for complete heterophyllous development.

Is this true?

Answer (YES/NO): NO